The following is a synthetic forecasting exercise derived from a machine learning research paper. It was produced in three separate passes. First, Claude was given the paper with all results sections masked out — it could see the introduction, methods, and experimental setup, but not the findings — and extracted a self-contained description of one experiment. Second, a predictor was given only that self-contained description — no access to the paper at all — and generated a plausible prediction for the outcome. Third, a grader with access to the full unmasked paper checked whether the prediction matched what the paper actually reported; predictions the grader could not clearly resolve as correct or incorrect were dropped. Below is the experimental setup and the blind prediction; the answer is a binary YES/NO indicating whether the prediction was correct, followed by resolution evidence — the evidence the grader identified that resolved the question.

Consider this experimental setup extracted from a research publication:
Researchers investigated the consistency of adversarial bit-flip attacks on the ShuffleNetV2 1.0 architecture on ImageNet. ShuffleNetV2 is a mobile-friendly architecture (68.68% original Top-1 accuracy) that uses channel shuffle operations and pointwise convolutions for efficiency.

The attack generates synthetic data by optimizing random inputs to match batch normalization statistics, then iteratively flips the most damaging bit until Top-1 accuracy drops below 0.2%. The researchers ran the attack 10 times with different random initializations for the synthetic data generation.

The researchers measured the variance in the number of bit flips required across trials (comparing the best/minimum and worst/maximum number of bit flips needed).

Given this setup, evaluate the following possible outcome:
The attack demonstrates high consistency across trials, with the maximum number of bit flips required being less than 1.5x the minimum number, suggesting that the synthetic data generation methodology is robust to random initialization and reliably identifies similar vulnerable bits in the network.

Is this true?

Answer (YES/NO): YES